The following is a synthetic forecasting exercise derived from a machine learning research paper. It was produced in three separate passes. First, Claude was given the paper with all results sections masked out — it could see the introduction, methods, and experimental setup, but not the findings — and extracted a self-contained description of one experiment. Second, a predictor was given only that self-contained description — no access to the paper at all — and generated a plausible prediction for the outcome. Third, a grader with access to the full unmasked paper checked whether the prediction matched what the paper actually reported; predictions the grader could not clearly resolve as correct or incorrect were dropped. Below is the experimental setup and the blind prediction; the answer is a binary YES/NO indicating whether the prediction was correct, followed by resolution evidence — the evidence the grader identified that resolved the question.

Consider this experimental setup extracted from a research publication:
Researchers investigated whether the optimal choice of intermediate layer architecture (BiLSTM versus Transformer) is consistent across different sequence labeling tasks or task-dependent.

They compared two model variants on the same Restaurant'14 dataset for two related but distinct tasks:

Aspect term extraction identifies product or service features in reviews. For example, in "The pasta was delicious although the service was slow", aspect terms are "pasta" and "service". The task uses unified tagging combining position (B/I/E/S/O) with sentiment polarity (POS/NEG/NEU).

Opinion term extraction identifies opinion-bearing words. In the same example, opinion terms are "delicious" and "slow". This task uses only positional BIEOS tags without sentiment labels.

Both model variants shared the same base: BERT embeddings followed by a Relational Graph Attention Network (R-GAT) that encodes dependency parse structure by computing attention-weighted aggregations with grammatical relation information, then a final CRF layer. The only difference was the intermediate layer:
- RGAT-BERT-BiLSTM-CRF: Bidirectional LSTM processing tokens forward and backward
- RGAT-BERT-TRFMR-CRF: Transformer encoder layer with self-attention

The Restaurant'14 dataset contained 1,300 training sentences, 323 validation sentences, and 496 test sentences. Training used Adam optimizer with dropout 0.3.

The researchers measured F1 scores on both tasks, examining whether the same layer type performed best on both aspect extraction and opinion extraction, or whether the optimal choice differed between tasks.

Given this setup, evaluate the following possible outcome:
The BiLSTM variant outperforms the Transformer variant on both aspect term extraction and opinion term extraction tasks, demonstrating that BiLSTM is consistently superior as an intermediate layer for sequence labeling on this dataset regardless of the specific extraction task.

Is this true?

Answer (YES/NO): NO